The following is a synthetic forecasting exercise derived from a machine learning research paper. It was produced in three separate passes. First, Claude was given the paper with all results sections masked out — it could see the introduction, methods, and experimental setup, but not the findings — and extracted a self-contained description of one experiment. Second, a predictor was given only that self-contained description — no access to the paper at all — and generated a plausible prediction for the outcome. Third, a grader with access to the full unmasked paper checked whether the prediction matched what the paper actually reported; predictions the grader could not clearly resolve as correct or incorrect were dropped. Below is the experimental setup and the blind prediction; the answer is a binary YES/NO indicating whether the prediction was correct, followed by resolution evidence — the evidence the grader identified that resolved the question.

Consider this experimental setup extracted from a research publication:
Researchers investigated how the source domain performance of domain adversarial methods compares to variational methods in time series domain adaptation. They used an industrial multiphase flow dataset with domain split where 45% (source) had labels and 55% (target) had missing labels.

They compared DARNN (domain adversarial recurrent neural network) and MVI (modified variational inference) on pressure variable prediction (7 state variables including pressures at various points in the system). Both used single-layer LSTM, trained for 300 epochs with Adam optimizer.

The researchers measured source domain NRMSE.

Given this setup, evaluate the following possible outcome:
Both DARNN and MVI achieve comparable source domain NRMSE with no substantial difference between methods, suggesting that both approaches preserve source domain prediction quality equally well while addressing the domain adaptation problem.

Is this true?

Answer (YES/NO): NO